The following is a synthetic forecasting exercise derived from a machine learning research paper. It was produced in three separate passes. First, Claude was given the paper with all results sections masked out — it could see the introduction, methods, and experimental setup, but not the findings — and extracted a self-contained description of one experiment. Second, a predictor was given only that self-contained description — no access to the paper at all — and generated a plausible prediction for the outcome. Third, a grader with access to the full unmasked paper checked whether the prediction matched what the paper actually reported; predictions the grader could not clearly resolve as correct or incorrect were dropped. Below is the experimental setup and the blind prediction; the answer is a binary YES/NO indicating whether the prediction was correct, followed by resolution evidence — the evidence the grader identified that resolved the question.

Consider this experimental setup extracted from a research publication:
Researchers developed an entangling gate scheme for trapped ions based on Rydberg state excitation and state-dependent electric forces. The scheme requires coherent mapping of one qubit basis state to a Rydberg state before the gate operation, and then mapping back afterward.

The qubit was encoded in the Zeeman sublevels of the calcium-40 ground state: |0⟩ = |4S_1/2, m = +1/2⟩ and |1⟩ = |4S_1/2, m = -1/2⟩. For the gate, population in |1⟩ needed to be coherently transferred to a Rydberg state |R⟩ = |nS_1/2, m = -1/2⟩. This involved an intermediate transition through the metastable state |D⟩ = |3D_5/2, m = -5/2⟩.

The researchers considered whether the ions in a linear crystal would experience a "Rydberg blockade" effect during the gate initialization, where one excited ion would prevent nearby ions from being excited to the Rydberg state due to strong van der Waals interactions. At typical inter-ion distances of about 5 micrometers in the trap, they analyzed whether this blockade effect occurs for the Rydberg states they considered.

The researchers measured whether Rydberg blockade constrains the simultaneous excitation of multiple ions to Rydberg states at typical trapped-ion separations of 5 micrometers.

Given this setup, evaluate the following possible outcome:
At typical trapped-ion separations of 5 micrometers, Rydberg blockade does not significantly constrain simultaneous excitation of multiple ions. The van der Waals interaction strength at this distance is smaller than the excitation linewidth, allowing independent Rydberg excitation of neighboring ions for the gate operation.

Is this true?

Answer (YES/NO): YES